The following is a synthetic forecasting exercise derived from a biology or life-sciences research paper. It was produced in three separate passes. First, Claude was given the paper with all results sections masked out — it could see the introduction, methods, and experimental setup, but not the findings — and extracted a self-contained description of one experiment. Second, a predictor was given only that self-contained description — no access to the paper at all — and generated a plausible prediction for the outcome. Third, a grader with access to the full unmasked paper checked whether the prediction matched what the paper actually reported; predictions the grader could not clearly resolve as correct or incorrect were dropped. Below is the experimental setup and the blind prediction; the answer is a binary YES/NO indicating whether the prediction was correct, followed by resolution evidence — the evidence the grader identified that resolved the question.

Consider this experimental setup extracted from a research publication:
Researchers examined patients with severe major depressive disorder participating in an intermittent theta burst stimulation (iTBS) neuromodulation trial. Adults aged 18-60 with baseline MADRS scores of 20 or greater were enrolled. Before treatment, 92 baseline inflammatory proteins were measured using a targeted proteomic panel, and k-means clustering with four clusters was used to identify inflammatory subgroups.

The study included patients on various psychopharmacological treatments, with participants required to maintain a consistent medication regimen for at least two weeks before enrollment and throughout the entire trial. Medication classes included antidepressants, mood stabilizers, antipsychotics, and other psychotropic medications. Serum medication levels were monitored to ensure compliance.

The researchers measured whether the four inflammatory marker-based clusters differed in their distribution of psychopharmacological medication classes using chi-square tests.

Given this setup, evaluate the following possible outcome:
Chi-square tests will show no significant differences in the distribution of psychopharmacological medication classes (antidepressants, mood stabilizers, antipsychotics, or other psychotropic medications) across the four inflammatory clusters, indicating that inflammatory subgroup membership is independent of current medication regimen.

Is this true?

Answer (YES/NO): YES